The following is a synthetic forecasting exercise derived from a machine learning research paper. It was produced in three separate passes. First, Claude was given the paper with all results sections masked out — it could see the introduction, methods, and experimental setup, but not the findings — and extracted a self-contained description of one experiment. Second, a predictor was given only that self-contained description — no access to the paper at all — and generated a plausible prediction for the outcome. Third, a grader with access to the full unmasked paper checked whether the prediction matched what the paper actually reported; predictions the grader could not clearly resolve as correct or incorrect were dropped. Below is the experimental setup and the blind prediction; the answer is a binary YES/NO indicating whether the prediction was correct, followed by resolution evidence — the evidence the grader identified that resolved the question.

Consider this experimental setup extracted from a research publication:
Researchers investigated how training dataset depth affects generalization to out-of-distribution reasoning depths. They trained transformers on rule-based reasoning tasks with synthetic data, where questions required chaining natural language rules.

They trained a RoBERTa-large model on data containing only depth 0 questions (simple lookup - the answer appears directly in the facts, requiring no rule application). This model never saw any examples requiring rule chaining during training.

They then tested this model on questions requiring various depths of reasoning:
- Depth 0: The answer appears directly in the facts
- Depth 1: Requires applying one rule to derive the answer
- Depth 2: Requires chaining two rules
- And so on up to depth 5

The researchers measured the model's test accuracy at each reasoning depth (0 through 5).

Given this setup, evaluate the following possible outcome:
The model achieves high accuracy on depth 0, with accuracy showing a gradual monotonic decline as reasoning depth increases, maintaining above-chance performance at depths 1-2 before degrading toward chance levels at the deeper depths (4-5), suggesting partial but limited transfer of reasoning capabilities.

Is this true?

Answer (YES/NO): NO